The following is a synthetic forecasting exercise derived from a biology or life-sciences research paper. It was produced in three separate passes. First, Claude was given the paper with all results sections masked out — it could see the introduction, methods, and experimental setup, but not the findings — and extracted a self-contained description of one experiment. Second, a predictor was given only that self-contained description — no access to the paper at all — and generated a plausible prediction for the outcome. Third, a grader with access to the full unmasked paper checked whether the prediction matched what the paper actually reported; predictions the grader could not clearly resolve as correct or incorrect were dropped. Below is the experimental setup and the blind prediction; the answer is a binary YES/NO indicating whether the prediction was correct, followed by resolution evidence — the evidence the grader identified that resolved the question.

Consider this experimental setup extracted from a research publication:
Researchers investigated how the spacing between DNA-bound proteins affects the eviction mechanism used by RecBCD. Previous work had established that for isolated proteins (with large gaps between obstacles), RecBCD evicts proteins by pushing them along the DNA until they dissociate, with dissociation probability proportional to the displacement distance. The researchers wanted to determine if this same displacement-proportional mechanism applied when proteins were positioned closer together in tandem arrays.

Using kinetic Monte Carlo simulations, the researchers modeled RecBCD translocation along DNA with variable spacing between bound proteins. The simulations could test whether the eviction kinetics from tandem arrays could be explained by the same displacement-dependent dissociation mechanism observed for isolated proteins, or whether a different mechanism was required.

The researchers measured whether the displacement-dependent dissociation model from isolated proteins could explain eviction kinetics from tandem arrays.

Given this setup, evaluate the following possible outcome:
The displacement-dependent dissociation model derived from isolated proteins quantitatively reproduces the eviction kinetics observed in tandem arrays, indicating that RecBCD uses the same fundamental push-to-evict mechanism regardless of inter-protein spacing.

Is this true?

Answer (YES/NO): NO